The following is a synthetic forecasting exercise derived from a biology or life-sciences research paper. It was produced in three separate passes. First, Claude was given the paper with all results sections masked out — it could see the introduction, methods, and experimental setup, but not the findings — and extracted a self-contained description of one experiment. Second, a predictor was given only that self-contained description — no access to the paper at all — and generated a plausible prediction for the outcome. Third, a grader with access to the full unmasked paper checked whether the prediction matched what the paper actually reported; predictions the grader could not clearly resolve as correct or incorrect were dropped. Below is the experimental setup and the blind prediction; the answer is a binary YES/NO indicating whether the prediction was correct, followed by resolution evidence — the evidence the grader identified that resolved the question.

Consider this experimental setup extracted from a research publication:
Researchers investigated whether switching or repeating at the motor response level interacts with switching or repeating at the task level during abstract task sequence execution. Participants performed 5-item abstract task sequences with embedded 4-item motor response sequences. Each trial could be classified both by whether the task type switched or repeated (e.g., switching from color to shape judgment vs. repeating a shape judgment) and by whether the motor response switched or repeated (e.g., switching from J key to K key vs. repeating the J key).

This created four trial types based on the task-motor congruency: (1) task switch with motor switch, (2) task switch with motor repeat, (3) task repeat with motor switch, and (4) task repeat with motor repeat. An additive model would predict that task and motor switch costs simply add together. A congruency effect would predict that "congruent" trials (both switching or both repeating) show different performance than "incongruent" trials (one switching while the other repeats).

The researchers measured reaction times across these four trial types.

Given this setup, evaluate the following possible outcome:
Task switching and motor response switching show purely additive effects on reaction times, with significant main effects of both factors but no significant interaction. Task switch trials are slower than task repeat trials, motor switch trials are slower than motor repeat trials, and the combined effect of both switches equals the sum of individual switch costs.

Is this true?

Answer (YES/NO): NO